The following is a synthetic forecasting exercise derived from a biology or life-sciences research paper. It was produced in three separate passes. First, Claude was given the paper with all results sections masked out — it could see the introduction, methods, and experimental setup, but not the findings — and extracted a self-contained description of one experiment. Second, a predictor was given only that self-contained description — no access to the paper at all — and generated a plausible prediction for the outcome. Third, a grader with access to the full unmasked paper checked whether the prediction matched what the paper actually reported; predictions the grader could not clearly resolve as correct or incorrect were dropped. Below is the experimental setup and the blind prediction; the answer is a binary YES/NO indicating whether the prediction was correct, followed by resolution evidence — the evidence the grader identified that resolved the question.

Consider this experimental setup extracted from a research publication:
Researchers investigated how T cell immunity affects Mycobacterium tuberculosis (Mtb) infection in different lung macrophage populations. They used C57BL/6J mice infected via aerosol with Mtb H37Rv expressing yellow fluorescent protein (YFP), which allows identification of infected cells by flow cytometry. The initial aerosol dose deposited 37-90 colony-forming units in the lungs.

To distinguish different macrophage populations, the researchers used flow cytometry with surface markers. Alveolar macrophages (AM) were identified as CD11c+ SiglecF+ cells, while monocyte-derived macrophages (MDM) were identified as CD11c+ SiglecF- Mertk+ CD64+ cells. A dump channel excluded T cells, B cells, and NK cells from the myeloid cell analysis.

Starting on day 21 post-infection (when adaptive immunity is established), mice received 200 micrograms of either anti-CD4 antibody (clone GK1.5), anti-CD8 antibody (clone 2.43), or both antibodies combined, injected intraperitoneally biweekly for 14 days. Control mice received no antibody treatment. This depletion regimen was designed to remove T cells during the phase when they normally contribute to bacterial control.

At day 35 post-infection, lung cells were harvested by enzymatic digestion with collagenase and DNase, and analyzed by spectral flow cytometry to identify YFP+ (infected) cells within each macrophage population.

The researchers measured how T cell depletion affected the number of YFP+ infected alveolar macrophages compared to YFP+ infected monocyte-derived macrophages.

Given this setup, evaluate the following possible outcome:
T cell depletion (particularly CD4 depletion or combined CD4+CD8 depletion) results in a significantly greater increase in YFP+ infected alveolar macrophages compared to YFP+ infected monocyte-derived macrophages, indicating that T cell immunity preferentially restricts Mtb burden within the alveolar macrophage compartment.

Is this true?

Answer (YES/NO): YES